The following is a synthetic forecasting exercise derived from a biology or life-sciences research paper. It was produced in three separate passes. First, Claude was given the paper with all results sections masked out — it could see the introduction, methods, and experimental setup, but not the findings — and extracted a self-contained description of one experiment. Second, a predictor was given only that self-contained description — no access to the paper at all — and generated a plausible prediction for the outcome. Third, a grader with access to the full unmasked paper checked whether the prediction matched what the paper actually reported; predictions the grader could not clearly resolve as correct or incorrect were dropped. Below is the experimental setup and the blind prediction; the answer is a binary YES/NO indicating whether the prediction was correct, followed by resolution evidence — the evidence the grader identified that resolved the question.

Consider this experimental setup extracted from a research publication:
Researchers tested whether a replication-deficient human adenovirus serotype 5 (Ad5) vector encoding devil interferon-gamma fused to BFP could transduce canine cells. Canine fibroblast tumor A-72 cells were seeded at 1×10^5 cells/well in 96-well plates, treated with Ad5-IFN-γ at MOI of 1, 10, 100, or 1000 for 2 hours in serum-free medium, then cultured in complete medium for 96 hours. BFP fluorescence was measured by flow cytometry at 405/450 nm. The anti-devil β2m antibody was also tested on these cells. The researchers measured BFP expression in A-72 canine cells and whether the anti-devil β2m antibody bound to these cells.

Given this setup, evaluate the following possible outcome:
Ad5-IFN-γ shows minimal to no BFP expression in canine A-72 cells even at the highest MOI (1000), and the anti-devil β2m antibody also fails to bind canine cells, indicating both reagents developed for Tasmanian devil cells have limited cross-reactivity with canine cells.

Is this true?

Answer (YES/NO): NO